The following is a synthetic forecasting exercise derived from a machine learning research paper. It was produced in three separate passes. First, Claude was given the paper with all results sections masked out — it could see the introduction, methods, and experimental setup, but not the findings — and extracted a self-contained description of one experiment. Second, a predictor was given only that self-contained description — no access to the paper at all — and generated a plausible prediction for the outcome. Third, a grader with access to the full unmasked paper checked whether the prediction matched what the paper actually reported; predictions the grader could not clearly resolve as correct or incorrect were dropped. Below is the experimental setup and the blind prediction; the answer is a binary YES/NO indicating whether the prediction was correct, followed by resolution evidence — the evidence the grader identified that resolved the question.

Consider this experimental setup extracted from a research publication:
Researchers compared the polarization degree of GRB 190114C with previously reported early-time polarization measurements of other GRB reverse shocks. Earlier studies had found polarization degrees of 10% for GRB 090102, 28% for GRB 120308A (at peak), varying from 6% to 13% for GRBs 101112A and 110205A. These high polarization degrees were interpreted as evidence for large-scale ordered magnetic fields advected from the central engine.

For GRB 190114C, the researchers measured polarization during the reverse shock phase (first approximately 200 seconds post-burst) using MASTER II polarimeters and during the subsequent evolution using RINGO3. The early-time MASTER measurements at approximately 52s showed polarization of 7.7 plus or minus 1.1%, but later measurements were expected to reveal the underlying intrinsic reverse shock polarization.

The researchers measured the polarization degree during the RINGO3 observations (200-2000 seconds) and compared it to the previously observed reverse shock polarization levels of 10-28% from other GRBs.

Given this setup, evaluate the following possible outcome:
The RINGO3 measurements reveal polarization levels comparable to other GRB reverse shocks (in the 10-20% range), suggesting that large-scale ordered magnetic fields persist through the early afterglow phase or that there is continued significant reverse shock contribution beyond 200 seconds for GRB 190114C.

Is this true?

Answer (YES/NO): NO